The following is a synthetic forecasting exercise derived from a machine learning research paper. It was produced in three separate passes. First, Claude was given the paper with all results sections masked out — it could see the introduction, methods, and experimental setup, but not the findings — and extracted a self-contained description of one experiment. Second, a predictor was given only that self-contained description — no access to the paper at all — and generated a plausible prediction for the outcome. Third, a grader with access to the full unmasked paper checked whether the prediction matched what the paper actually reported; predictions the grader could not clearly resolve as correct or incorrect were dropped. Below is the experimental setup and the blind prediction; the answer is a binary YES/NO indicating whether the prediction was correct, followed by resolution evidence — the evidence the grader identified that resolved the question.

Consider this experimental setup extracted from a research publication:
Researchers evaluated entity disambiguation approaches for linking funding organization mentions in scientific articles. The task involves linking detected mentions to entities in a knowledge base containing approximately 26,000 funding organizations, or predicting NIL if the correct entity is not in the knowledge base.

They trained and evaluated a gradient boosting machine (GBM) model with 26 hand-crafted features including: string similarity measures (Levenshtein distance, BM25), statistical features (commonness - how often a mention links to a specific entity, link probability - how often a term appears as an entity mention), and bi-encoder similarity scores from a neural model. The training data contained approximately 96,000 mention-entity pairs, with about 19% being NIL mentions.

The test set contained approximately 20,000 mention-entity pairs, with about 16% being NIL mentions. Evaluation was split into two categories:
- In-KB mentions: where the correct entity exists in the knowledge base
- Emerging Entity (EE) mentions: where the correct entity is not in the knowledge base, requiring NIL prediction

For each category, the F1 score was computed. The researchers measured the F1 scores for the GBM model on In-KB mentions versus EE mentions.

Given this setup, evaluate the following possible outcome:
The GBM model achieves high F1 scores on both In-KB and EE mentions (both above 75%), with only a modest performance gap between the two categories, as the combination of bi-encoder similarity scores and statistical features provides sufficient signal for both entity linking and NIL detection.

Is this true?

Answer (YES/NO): NO